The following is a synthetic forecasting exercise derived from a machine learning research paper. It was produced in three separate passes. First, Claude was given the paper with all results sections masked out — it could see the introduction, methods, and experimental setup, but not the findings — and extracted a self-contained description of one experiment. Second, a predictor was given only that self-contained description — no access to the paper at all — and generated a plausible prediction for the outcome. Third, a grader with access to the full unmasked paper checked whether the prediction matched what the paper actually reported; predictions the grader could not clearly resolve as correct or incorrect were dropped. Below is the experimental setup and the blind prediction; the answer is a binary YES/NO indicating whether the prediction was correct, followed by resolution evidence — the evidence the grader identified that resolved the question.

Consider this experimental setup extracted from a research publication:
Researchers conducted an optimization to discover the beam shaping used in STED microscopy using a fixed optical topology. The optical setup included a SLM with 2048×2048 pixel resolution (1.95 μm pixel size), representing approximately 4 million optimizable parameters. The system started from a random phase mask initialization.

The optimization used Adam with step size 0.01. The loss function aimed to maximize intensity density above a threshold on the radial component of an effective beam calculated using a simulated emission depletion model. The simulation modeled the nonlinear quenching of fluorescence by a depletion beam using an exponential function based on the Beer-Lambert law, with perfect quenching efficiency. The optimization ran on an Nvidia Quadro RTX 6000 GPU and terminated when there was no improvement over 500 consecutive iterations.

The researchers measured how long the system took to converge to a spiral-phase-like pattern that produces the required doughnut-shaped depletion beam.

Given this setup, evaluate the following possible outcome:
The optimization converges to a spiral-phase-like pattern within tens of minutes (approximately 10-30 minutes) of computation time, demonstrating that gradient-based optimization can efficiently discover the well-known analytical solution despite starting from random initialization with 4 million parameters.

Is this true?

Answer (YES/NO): NO